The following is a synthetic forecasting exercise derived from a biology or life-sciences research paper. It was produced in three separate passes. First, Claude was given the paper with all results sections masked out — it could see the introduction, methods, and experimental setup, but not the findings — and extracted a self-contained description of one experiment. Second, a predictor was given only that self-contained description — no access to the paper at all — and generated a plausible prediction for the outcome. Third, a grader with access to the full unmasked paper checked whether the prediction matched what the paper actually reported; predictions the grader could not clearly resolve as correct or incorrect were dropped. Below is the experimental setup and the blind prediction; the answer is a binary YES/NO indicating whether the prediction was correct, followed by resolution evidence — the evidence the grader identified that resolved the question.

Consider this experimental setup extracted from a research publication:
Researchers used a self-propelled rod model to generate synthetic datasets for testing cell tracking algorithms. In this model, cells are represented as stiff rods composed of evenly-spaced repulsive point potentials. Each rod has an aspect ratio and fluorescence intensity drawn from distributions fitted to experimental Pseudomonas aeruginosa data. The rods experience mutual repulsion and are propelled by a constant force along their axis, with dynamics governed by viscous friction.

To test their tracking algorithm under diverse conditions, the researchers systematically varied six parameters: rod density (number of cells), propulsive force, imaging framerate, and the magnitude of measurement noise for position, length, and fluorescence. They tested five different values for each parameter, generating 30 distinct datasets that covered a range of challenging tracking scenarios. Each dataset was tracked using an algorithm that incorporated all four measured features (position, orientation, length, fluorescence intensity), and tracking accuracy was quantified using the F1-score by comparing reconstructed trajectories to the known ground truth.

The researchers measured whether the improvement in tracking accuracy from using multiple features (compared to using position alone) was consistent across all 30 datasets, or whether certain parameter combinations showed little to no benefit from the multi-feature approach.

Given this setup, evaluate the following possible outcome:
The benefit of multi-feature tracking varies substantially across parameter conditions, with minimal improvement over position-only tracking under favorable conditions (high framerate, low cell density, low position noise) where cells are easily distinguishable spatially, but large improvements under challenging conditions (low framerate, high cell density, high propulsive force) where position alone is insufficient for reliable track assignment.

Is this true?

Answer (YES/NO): NO